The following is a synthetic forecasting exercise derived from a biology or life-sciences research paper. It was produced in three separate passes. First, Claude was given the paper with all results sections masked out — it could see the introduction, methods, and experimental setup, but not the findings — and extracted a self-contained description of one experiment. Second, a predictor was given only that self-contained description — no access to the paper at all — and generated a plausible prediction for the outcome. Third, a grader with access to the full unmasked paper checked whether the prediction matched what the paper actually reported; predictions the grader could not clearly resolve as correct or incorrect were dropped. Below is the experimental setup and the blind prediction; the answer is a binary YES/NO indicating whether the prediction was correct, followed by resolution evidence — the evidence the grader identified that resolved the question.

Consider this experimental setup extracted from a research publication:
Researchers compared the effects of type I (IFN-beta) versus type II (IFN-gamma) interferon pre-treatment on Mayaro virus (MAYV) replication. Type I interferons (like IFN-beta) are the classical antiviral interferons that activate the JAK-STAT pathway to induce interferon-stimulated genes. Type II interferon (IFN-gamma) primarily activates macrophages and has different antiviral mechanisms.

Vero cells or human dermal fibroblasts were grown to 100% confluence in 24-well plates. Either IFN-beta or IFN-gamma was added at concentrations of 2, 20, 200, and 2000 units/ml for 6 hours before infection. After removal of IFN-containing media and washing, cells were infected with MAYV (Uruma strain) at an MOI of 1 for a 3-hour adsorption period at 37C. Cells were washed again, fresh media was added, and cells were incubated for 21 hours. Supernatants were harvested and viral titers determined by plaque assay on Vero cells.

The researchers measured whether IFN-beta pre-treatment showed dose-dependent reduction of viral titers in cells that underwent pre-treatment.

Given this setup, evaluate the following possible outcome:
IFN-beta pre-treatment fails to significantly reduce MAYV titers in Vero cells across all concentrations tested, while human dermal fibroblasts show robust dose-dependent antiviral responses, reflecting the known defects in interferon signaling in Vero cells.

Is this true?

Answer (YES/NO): NO